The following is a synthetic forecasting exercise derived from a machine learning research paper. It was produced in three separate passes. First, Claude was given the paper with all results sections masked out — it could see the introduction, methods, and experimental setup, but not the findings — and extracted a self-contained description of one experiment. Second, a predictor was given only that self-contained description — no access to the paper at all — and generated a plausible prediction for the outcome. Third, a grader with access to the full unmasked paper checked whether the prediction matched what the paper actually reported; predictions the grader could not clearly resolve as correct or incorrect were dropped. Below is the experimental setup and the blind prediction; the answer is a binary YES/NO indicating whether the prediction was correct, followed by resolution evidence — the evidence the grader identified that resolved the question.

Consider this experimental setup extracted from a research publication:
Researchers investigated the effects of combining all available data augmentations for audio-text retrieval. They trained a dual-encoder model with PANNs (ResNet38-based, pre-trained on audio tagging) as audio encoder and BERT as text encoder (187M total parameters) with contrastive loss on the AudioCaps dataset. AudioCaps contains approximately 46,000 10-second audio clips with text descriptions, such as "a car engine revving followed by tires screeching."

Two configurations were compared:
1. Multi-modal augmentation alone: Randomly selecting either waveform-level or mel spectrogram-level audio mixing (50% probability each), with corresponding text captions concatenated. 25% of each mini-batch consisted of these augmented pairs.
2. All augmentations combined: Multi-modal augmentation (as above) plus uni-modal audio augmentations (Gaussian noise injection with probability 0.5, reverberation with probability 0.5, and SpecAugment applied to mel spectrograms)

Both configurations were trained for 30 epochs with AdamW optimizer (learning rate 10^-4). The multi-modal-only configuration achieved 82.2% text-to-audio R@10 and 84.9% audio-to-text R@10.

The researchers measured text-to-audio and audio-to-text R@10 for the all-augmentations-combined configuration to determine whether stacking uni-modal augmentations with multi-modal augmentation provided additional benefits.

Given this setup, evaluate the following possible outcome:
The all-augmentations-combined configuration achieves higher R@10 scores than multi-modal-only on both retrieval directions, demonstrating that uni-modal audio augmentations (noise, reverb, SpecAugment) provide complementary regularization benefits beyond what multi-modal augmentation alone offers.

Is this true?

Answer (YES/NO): YES